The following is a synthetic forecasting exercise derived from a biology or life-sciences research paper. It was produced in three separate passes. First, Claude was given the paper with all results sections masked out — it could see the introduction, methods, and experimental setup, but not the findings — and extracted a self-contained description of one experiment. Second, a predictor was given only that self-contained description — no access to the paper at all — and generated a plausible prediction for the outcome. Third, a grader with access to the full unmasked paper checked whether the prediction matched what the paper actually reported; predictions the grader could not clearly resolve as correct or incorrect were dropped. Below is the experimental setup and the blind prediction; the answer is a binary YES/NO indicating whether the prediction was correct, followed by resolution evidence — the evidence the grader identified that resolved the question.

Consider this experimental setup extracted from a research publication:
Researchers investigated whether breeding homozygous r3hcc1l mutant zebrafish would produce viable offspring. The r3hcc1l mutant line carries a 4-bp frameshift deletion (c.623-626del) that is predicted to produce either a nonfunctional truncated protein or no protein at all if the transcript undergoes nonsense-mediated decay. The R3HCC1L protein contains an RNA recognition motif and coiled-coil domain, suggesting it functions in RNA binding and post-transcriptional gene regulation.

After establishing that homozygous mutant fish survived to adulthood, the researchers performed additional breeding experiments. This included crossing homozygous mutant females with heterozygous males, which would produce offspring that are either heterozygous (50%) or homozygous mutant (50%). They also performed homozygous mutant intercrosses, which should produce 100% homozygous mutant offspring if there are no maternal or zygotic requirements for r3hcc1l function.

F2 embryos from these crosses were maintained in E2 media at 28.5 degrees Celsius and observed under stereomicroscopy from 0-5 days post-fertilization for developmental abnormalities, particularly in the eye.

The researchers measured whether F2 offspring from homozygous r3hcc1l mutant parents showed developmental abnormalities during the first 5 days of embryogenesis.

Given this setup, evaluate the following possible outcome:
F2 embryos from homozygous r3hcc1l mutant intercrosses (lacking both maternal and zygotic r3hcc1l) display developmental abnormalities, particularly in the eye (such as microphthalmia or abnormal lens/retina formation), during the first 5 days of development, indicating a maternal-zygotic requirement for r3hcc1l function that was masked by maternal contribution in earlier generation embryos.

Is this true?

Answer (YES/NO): NO